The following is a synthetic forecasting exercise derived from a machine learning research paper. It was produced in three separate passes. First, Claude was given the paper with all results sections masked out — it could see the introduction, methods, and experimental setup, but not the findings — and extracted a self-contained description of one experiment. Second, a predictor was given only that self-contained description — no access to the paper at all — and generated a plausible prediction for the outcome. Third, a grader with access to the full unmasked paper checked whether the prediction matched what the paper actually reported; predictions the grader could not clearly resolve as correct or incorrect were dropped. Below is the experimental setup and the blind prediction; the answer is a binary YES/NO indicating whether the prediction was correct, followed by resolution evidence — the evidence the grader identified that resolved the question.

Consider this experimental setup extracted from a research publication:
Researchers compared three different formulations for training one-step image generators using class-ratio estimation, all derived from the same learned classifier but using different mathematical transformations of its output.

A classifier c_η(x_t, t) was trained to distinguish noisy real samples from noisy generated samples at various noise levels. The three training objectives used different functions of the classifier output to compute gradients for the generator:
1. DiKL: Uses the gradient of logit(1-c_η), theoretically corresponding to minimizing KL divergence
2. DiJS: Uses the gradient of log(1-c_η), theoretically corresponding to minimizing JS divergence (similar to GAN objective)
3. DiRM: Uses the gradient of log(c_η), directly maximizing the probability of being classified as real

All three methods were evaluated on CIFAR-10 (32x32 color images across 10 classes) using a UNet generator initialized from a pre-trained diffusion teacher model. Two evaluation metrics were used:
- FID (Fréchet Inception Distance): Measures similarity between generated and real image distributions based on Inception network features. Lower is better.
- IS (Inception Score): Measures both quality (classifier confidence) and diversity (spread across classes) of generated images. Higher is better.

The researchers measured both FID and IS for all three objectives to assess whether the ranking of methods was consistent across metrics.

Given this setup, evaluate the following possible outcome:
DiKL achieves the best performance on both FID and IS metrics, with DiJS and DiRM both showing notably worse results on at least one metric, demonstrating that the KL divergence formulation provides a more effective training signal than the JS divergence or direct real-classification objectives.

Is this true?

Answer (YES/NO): NO